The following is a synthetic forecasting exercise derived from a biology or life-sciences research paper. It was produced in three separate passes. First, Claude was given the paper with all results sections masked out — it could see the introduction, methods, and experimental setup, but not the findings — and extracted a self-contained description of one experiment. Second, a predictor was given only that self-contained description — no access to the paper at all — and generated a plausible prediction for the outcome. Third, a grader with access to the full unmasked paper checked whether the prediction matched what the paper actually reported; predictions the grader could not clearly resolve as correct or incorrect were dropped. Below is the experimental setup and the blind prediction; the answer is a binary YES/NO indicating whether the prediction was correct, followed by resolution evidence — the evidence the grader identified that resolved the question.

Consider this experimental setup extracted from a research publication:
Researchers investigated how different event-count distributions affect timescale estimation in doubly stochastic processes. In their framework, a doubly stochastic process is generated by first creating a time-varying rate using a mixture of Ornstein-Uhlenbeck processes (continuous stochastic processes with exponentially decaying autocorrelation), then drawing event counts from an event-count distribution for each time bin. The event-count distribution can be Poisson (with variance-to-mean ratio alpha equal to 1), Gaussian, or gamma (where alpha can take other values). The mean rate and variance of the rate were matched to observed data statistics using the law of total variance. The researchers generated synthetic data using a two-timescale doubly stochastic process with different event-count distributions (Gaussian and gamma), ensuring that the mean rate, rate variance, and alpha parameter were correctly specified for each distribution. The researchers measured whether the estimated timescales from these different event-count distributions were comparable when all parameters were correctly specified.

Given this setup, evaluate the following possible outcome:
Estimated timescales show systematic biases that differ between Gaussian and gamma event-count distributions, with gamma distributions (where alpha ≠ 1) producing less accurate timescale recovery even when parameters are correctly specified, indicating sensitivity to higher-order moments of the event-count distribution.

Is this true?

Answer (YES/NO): NO